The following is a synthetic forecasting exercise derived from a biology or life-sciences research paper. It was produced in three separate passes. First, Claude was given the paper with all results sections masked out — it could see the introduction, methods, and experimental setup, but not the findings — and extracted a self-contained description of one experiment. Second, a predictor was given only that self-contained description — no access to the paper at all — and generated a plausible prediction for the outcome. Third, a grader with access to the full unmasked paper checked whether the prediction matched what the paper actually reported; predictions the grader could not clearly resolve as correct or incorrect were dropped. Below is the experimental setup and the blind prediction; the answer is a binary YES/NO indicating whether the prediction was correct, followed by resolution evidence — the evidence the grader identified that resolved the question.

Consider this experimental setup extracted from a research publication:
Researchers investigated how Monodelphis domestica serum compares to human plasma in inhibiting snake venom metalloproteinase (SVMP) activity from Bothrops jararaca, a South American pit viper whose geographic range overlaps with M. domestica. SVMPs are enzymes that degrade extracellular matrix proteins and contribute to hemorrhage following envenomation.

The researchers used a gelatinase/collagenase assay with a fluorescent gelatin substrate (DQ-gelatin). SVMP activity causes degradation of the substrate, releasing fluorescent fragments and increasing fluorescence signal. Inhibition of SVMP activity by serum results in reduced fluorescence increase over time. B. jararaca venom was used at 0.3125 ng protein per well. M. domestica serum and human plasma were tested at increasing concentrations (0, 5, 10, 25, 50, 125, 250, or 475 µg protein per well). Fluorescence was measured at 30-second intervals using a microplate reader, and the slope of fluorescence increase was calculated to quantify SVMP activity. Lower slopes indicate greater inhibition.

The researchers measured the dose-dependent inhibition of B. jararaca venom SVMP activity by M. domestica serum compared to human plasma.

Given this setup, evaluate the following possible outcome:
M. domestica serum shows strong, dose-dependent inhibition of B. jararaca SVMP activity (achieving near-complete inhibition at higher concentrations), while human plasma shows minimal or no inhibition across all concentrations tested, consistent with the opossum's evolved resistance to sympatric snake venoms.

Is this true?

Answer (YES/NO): NO